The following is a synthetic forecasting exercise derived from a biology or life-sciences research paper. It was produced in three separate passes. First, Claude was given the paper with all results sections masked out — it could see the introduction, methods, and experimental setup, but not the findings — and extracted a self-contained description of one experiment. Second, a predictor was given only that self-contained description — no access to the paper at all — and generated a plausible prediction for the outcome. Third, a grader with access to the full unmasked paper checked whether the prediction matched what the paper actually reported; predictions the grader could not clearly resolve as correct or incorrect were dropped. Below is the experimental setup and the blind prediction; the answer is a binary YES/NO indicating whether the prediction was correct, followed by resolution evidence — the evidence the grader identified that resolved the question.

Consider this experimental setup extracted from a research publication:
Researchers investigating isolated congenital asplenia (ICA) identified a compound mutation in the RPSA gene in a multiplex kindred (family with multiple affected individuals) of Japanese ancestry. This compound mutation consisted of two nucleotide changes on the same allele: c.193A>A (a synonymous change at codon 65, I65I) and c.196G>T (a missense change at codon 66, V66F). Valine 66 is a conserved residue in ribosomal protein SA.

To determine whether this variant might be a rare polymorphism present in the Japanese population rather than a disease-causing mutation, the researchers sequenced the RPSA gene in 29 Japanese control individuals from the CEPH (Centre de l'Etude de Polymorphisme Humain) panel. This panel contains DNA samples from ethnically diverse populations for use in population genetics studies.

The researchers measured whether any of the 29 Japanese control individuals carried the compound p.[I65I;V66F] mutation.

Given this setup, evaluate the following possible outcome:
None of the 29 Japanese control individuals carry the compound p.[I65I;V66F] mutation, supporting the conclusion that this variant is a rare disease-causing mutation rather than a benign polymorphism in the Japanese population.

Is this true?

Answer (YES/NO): YES